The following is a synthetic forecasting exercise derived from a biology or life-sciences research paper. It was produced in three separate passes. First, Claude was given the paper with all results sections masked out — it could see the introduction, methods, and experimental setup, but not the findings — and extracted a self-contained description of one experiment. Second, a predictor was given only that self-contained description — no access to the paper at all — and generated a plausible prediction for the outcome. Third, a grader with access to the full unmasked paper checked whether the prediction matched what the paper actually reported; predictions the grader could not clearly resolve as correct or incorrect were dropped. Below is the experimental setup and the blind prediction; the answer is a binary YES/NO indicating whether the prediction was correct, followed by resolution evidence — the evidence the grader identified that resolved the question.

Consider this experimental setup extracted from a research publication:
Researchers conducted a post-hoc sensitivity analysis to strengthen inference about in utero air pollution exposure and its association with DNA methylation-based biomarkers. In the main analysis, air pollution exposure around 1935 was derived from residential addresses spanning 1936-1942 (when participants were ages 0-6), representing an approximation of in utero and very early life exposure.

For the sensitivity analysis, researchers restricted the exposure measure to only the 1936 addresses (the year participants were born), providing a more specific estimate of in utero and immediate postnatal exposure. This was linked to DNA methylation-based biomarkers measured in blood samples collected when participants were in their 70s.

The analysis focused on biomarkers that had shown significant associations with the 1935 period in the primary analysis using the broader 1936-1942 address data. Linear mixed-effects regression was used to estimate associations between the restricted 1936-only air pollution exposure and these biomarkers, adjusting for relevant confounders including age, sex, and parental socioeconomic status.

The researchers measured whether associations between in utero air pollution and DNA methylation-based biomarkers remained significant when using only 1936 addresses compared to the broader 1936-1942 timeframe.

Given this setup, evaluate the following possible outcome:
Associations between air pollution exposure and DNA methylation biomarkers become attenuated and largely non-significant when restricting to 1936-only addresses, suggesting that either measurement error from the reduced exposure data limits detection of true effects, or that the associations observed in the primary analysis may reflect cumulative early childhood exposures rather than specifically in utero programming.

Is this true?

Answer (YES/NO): NO